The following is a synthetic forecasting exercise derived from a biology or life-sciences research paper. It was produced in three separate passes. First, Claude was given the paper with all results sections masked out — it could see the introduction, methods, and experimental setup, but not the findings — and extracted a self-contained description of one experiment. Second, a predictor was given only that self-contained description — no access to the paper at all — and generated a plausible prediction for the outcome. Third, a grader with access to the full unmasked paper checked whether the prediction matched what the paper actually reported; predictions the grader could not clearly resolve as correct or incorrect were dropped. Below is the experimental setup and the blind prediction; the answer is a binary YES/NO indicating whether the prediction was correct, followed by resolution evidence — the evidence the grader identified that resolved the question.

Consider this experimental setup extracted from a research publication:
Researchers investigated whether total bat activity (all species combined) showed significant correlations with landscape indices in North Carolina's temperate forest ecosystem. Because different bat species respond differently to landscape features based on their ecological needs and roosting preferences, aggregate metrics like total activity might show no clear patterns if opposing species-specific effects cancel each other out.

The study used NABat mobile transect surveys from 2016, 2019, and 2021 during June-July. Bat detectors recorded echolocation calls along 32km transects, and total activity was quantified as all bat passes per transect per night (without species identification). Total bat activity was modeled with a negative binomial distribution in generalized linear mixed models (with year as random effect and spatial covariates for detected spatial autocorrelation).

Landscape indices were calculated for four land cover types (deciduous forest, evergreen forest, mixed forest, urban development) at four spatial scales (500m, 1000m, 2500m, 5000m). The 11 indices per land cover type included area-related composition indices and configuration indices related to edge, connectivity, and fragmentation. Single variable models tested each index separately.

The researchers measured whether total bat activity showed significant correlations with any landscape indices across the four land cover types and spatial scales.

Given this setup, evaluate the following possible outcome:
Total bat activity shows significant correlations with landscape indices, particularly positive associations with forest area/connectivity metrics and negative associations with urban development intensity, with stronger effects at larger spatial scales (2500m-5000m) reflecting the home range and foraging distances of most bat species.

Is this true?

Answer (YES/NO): NO